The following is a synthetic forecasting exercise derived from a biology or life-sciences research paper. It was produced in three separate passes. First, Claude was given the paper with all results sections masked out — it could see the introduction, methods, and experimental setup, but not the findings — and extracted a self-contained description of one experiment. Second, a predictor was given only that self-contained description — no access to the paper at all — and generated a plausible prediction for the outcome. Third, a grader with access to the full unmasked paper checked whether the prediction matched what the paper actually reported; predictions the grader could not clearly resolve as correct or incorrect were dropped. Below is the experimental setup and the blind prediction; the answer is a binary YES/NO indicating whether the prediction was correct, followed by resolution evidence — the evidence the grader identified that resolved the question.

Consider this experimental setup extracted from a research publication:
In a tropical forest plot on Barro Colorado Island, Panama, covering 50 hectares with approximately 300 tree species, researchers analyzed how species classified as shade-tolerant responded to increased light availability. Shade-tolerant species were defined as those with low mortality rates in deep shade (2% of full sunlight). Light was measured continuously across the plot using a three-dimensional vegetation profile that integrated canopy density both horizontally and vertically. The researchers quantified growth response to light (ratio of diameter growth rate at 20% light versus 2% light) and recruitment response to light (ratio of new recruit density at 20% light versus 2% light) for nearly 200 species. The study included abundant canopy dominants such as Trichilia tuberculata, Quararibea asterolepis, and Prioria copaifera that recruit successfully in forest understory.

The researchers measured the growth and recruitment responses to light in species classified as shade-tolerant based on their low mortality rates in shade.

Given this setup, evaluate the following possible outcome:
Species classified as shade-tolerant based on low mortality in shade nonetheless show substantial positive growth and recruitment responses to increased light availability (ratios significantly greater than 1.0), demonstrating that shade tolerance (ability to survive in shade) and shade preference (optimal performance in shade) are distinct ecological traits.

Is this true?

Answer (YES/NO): YES